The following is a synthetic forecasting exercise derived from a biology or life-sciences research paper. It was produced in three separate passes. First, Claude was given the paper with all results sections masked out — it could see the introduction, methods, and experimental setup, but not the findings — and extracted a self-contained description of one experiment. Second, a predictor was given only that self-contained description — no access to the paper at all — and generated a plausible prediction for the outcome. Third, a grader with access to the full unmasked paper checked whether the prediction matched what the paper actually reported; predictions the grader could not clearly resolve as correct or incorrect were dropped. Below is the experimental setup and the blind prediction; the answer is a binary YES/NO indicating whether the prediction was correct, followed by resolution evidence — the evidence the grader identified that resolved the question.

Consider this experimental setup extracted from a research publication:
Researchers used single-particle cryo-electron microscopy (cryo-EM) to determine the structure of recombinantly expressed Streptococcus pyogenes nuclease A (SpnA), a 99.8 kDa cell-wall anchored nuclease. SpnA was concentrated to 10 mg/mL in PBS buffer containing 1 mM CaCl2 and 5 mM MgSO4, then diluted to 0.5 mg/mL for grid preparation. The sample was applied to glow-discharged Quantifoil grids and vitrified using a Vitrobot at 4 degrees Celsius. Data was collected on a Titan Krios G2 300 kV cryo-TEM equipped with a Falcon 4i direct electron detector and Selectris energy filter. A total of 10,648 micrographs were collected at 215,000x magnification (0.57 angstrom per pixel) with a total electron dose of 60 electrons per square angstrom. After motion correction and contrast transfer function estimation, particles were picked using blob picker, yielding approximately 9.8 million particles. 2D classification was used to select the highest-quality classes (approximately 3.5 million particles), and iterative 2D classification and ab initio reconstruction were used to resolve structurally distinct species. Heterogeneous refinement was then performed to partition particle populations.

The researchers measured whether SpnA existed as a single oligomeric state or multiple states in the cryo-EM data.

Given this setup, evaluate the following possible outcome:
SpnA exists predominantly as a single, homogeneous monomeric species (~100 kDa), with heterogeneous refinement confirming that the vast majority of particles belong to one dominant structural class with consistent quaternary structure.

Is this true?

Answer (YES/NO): NO